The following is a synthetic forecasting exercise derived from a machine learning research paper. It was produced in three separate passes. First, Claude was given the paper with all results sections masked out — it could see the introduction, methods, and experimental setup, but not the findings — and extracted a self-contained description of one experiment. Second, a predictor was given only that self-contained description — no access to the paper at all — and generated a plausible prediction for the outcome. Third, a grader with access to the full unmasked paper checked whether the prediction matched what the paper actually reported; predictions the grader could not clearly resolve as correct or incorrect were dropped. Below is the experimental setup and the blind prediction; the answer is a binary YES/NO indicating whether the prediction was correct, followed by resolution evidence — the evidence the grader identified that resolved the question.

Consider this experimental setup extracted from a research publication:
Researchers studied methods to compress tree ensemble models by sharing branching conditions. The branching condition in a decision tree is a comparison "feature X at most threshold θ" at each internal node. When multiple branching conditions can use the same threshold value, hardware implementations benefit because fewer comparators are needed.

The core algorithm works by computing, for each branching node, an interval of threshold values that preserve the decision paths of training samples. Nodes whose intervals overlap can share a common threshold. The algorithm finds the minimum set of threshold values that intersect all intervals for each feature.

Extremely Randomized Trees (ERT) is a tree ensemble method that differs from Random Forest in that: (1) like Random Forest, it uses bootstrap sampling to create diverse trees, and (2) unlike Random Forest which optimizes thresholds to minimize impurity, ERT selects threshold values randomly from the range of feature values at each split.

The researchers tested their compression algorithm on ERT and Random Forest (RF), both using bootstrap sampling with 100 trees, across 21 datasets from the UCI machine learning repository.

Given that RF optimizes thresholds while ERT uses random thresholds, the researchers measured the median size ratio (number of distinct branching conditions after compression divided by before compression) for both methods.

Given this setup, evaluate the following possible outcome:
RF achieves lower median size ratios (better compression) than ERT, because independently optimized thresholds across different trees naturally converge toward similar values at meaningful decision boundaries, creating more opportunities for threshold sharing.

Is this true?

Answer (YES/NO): NO